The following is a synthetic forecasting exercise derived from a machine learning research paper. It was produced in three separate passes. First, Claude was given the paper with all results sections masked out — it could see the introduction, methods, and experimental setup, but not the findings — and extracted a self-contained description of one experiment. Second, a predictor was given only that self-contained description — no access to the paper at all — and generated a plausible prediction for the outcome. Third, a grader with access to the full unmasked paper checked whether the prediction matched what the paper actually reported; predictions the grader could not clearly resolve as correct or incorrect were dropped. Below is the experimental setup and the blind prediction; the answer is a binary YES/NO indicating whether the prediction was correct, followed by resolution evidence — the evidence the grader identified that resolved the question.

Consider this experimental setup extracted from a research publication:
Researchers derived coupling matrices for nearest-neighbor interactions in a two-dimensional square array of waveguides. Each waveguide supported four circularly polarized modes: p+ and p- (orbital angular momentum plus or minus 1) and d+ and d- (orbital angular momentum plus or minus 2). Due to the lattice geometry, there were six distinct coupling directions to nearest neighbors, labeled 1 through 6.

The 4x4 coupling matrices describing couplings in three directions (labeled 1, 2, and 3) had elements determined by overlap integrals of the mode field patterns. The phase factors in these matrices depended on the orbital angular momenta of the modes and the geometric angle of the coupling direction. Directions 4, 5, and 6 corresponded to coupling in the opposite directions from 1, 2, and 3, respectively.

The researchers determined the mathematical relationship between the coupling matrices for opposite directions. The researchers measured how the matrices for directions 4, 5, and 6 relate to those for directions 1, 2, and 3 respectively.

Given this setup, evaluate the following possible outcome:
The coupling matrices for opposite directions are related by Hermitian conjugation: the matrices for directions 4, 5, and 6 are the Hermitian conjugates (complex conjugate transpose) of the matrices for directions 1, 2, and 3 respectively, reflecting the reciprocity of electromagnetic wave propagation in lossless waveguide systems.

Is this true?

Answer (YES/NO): YES